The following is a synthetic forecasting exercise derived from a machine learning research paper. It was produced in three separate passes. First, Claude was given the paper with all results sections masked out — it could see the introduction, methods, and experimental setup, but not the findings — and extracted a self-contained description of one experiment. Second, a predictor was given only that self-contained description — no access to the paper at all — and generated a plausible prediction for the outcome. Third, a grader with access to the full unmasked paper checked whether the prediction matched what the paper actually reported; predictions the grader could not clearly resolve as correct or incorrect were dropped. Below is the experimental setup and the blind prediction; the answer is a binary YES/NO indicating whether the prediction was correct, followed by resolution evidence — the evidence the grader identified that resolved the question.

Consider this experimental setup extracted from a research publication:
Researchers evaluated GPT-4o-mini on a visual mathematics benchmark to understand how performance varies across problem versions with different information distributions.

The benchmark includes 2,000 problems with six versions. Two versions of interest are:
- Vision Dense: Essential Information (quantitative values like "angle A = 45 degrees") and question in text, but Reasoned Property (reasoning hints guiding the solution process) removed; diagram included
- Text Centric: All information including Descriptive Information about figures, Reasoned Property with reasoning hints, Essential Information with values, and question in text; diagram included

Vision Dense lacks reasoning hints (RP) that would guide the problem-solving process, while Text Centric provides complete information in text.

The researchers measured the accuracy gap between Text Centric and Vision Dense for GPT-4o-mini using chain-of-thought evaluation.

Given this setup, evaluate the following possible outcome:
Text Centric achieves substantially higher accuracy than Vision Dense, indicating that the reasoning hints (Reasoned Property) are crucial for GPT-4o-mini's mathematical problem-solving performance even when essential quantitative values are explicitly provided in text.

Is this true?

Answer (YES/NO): YES